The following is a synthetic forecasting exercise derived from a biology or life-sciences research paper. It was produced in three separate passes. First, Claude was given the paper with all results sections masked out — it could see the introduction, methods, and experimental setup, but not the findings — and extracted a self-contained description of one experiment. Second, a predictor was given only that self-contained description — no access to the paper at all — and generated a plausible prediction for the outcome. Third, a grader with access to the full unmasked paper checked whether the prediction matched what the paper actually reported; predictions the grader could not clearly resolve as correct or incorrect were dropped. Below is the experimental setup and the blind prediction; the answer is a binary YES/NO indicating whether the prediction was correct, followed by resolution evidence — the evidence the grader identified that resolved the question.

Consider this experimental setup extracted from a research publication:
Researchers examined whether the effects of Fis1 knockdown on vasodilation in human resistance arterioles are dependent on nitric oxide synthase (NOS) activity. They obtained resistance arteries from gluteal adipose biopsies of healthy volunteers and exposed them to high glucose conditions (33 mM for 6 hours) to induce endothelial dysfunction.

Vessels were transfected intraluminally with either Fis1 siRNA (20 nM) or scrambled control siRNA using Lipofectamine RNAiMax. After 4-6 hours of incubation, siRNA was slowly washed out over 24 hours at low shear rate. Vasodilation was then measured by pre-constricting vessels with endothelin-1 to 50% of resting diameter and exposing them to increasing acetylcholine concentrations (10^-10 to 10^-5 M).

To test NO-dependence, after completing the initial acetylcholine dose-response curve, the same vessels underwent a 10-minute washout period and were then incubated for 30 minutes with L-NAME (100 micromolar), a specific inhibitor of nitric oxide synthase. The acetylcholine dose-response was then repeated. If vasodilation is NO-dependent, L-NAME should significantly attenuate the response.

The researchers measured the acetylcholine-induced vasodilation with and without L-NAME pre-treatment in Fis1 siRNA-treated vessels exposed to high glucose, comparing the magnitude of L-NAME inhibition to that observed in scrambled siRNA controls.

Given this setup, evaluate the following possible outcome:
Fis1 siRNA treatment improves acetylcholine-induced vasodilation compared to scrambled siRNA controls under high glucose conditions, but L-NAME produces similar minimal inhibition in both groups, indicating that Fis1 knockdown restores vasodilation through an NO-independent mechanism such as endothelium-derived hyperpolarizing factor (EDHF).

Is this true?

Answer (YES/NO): NO